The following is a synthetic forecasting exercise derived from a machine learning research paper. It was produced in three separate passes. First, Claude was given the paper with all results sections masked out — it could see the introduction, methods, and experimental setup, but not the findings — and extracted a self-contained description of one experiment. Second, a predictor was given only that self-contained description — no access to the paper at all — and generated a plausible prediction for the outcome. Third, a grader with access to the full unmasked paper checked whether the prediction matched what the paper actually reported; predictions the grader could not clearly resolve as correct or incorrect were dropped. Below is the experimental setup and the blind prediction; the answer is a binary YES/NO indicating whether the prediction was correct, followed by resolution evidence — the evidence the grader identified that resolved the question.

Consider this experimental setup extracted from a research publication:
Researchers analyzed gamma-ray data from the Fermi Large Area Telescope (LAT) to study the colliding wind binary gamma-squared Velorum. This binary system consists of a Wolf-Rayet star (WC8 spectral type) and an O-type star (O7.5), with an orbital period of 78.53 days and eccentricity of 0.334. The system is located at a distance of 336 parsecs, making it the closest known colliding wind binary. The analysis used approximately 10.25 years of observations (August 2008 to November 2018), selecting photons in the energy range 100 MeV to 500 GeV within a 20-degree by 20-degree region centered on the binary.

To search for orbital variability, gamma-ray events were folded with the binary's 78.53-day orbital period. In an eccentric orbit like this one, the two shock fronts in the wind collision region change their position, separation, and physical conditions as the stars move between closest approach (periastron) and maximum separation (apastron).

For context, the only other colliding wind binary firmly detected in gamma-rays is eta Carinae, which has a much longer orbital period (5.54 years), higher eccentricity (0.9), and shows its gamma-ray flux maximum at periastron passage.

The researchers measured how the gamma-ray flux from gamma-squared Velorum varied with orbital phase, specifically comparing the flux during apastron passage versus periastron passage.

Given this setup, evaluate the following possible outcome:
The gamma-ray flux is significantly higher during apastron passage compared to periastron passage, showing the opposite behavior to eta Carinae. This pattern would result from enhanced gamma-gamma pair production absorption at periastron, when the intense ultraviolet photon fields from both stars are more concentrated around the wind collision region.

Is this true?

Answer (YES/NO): NO